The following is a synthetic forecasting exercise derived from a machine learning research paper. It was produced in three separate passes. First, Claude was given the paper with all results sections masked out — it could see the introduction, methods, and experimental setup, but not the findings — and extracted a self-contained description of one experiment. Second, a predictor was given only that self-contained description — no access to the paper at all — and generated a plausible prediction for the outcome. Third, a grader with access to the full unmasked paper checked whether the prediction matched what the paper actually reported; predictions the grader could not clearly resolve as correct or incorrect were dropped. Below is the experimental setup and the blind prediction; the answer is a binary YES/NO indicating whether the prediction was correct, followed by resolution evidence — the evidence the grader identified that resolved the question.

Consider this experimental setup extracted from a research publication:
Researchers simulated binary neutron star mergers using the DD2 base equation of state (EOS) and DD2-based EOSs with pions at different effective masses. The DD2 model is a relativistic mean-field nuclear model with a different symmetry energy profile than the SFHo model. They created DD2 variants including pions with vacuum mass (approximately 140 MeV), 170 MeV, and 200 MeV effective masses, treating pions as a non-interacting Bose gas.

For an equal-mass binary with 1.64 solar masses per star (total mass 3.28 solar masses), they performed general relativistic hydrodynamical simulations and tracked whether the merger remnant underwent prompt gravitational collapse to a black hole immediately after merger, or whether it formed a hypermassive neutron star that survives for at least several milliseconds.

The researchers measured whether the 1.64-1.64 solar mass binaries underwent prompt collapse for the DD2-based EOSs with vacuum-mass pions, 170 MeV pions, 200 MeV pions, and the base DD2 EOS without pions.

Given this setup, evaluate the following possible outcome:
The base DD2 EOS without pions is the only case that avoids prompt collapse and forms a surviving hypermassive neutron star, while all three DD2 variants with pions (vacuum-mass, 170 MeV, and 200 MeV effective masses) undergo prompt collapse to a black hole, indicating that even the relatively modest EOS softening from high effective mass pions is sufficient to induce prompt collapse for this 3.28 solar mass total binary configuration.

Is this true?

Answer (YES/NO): NO